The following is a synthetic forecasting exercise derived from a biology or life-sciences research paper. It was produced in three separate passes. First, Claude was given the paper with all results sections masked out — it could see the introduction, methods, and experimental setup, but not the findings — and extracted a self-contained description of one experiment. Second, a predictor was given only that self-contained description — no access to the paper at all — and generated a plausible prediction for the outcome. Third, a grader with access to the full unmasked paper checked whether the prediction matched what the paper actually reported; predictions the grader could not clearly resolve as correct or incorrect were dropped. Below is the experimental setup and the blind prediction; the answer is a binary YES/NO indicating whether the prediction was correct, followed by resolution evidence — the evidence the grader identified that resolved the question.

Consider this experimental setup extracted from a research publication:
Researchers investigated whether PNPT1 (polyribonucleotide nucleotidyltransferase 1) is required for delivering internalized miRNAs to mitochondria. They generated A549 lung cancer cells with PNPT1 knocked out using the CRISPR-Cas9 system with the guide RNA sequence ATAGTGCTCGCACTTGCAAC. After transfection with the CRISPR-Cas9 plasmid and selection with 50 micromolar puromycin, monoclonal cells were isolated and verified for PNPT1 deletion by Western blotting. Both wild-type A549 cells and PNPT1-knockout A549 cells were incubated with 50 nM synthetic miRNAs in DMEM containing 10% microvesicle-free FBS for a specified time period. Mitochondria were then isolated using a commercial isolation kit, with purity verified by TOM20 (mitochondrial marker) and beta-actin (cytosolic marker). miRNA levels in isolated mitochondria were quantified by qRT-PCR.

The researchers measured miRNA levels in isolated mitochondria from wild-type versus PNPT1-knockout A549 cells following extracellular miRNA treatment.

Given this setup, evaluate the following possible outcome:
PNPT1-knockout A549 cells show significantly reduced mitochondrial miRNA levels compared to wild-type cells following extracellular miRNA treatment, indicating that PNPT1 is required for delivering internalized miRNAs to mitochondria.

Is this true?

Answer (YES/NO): YES